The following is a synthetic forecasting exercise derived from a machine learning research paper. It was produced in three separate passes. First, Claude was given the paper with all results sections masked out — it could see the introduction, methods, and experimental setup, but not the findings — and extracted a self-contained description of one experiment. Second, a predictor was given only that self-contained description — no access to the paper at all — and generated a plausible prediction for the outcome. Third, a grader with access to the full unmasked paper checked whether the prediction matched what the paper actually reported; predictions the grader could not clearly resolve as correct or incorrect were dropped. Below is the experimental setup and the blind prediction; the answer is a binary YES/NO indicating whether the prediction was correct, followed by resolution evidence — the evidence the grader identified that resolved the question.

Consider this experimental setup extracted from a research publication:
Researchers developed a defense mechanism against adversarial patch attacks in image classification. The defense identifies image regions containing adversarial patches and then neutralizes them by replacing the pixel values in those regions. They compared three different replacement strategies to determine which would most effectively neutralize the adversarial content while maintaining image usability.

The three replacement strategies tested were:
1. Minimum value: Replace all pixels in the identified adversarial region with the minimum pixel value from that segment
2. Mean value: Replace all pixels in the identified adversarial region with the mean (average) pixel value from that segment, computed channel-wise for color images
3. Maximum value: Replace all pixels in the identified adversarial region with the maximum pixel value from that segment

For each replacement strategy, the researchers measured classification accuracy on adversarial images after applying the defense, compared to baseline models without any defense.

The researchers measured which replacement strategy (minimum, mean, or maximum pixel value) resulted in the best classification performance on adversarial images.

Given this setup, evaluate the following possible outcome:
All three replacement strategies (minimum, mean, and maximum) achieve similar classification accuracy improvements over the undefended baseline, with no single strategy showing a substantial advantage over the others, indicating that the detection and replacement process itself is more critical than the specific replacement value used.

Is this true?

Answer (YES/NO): NO